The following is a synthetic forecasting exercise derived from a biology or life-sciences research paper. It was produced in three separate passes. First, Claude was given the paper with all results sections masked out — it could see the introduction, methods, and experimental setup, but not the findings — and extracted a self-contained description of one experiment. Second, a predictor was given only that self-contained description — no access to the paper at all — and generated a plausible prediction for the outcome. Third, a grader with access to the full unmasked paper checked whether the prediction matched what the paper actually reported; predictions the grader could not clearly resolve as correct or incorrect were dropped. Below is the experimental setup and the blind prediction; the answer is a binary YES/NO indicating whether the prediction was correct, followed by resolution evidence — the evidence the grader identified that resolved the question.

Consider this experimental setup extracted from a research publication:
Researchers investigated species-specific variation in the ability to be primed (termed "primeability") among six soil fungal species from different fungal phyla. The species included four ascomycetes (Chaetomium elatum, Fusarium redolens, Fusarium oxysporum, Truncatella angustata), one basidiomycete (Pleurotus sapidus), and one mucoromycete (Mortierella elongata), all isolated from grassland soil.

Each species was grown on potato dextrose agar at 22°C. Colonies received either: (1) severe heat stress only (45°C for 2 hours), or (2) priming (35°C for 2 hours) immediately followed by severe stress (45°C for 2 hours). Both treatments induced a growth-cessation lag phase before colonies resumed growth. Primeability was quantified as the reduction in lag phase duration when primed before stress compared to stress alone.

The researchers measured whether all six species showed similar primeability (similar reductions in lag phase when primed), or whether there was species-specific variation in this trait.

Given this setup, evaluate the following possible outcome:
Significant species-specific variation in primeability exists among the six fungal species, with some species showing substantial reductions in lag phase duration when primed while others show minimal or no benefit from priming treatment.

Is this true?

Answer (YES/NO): YES